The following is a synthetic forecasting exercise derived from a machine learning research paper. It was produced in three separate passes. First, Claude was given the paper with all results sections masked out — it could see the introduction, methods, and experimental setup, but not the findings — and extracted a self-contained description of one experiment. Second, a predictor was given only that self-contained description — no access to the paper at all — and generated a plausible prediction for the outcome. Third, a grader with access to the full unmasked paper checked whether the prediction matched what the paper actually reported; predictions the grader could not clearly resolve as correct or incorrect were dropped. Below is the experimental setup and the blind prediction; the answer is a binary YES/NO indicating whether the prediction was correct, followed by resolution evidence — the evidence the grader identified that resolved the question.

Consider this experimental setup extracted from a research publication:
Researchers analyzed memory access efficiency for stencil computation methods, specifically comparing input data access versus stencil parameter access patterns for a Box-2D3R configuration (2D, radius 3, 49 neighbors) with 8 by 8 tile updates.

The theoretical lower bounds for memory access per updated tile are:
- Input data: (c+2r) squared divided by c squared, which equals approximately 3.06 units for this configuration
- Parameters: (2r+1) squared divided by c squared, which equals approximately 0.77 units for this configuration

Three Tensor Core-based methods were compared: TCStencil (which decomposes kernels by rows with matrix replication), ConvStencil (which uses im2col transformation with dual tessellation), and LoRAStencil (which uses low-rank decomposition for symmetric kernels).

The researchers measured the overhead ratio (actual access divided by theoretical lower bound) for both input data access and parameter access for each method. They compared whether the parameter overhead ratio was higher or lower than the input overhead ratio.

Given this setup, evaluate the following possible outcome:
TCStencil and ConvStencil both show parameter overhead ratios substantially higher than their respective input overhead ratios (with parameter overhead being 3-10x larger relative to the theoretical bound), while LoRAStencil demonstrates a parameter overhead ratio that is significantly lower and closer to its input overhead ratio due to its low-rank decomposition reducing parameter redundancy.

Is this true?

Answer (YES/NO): NO